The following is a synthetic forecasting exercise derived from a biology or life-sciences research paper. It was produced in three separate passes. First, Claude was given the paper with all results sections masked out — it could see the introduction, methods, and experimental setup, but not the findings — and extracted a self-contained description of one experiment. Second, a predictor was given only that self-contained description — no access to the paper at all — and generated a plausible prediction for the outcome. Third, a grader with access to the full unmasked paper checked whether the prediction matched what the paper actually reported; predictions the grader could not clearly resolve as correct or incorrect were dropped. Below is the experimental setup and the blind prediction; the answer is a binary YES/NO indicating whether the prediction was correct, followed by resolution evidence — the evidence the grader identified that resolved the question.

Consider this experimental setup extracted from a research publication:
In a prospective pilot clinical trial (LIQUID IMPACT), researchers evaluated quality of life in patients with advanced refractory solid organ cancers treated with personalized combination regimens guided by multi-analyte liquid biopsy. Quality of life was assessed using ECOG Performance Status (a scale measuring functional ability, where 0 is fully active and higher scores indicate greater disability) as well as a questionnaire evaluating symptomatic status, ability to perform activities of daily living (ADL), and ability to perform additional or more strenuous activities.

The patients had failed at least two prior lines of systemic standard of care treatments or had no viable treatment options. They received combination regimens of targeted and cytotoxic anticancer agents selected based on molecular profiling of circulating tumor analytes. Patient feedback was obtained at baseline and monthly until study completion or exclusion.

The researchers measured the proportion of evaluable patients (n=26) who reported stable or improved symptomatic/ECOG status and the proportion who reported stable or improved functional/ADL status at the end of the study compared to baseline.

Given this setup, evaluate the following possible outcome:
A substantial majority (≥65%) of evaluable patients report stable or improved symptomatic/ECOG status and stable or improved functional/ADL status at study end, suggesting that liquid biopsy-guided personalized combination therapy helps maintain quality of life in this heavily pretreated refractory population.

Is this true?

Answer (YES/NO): NO